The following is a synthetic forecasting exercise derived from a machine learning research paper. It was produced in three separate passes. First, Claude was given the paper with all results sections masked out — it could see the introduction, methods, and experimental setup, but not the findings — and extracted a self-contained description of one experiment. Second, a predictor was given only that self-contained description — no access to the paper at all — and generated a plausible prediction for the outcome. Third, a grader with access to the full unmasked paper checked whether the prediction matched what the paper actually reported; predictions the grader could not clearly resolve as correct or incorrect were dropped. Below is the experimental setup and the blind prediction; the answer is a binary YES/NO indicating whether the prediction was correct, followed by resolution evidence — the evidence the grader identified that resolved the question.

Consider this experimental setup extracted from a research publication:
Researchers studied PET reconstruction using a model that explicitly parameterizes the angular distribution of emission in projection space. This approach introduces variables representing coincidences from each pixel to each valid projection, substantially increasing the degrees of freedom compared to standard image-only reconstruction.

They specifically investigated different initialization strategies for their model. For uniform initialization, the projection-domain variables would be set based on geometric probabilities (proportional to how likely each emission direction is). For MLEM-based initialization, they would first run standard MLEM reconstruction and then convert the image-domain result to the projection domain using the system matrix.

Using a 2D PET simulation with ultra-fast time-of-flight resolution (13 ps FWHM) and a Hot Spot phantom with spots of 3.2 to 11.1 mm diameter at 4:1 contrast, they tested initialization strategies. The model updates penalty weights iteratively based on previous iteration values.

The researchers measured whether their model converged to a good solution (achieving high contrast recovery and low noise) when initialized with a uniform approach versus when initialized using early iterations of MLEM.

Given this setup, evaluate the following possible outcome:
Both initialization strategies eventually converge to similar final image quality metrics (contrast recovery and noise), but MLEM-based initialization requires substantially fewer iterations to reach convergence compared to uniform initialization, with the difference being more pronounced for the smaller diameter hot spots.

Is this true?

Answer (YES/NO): NO